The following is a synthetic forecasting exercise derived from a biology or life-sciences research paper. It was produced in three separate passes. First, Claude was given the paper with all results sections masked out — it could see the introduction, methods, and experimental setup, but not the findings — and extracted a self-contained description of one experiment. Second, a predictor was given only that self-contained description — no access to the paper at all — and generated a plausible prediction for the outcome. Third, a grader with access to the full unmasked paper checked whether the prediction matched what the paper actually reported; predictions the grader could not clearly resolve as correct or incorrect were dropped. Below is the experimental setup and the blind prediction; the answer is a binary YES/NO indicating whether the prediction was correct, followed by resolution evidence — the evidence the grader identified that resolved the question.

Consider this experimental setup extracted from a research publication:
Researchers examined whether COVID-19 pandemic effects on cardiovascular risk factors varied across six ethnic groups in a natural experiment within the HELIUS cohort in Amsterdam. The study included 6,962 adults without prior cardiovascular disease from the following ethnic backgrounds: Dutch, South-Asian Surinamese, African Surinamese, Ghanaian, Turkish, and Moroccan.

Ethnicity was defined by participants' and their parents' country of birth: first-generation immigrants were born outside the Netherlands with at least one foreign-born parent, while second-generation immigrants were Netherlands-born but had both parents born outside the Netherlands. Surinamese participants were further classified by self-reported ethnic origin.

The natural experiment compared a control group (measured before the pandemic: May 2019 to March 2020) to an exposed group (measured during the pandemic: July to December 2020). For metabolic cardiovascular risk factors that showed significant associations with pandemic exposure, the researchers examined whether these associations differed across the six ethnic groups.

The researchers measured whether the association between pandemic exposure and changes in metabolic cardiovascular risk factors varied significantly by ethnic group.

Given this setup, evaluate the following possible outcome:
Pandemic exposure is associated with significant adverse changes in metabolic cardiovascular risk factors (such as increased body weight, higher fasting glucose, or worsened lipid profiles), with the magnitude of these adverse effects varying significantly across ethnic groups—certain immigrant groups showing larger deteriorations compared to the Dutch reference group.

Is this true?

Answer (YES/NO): NO